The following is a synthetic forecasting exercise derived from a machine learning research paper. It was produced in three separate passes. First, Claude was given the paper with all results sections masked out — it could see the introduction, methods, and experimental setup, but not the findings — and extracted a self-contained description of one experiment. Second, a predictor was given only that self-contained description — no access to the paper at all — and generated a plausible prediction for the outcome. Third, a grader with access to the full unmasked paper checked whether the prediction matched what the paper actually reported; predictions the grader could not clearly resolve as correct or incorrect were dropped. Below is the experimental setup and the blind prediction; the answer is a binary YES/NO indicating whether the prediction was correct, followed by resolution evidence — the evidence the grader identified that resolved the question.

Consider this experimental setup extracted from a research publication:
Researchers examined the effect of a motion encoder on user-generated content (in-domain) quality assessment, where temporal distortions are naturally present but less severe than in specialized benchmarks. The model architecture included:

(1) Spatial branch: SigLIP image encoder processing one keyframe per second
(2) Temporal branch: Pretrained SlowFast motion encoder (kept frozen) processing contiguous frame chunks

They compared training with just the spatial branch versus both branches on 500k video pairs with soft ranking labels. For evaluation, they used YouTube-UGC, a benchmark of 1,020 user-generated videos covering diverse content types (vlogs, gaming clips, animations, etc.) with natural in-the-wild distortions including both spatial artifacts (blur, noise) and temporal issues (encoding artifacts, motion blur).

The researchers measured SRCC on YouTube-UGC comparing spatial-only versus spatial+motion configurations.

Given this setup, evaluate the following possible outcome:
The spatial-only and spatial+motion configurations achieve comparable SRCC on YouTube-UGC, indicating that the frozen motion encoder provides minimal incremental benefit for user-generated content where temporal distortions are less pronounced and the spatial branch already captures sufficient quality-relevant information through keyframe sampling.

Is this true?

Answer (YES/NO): NO